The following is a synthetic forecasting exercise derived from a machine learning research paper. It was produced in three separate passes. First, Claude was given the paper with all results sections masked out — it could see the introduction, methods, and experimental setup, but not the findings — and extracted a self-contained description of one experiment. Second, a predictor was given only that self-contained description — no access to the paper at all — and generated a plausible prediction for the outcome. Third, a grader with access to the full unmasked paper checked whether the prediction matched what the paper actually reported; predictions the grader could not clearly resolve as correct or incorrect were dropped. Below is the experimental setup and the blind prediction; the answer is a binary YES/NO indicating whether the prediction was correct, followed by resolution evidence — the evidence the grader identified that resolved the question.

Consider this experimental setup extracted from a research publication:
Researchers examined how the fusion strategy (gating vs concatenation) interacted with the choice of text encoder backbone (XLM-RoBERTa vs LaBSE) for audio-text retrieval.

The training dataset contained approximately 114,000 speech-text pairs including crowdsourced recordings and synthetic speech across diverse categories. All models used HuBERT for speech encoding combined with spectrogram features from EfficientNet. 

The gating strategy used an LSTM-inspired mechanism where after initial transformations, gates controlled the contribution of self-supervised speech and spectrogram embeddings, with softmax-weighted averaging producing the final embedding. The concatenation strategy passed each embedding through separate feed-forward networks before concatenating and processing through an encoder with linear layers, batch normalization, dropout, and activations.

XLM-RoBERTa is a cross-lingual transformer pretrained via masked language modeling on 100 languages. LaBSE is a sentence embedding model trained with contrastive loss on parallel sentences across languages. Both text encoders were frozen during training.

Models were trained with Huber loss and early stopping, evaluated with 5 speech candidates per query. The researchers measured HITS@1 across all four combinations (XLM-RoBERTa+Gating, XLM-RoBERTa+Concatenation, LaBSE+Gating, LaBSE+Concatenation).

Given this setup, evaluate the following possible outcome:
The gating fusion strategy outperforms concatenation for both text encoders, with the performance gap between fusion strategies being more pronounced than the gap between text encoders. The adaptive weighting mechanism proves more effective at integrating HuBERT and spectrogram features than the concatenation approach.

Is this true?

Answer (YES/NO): NO